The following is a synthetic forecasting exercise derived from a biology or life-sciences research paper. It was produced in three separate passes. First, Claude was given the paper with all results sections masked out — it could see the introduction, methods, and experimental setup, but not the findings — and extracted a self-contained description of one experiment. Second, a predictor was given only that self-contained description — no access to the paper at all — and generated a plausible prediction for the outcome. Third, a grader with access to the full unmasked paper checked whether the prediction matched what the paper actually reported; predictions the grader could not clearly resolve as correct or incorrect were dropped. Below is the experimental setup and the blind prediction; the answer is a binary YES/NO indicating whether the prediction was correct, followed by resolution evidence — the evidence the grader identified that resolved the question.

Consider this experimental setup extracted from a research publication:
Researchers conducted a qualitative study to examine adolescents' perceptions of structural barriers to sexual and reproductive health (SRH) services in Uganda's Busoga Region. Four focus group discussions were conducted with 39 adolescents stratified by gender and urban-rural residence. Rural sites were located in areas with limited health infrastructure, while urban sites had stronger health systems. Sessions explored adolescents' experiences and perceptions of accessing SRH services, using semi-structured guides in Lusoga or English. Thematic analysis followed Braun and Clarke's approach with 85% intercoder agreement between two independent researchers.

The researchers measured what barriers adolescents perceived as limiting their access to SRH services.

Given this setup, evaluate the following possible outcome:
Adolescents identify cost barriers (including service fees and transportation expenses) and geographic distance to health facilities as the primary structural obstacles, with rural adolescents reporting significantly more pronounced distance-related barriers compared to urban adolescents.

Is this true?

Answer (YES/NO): NO